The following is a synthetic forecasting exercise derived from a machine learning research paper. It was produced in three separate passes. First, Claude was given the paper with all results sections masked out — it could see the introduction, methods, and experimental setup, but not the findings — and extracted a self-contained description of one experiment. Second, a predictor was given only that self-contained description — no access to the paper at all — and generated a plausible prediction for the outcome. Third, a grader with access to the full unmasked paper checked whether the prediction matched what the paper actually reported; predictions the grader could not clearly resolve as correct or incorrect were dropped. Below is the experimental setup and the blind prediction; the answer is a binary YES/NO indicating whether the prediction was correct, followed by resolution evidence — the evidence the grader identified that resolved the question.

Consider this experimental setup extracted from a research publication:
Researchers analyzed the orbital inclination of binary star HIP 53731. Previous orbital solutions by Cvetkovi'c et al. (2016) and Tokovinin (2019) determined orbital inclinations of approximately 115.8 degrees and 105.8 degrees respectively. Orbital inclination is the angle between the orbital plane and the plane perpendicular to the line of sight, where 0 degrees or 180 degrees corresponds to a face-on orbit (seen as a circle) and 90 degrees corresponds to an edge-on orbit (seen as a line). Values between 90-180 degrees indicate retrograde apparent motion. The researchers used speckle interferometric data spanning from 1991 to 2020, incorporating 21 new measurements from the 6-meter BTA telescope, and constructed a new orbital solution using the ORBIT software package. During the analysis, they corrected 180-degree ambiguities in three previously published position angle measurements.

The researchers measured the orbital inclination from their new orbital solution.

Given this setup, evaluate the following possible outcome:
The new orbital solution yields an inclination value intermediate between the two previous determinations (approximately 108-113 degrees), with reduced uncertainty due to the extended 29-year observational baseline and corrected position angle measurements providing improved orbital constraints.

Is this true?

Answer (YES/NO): NO